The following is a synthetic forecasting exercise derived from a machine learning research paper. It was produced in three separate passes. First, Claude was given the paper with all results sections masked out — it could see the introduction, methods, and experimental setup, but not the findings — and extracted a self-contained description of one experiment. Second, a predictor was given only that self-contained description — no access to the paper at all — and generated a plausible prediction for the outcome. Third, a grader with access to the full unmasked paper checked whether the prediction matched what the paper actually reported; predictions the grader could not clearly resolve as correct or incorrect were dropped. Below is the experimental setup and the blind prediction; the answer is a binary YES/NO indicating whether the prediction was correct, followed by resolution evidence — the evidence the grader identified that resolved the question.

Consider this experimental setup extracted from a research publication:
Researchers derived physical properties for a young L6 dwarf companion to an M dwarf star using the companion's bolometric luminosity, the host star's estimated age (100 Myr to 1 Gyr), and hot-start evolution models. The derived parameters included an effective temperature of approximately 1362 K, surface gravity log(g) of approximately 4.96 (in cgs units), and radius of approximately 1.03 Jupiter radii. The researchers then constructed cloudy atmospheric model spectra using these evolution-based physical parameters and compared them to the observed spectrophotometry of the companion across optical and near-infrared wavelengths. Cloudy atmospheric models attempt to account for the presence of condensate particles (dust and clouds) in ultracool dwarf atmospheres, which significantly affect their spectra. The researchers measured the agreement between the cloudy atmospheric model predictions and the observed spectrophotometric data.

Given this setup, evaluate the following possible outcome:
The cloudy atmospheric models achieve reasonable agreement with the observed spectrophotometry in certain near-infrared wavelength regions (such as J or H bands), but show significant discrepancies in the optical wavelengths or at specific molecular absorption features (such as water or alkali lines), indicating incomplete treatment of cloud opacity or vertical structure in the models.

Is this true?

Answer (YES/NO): NO